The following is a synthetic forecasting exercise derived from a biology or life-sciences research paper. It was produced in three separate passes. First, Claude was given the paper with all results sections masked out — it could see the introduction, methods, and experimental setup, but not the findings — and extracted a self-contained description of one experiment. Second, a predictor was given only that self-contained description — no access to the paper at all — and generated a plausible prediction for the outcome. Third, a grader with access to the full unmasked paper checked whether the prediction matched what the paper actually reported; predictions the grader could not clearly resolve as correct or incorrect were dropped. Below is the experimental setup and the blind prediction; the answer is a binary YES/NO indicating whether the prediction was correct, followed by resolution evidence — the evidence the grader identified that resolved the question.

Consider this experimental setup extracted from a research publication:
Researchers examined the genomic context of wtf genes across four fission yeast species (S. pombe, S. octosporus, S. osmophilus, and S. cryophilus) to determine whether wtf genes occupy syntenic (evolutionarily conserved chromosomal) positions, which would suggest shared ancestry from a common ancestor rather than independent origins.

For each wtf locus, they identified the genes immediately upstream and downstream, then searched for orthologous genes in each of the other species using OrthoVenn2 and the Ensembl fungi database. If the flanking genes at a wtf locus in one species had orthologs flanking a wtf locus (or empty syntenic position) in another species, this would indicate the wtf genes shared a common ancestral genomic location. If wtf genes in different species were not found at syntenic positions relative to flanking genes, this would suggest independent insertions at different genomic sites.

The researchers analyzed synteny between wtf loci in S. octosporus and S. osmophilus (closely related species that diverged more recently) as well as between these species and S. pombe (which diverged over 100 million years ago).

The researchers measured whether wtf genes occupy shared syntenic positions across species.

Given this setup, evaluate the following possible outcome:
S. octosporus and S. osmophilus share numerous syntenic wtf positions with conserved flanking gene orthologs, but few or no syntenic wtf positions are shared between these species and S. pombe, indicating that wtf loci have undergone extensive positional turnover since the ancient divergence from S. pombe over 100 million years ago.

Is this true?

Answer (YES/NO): YES